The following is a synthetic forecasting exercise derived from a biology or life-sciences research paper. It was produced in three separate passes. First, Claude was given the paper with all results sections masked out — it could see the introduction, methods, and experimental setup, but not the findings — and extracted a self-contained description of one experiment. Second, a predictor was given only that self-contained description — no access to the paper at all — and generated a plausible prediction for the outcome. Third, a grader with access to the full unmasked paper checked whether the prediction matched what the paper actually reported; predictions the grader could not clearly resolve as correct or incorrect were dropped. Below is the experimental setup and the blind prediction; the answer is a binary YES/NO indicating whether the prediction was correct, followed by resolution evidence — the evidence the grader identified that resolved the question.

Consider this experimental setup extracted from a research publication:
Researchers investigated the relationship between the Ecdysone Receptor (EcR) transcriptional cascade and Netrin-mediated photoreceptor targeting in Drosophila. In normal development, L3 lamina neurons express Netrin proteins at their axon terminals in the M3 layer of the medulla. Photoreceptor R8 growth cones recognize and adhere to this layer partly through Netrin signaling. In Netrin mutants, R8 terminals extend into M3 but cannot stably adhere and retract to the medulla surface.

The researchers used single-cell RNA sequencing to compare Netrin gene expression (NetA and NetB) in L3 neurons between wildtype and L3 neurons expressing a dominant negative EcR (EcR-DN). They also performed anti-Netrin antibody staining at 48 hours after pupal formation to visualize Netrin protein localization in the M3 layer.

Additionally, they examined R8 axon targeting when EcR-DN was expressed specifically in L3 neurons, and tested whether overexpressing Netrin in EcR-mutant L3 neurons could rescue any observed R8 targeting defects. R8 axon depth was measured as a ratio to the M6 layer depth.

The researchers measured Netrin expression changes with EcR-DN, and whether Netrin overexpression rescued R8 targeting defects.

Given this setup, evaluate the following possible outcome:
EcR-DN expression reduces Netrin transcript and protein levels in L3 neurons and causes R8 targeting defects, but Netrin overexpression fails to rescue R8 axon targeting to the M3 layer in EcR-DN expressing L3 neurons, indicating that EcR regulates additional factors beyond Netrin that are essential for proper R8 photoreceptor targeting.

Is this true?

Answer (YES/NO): NO